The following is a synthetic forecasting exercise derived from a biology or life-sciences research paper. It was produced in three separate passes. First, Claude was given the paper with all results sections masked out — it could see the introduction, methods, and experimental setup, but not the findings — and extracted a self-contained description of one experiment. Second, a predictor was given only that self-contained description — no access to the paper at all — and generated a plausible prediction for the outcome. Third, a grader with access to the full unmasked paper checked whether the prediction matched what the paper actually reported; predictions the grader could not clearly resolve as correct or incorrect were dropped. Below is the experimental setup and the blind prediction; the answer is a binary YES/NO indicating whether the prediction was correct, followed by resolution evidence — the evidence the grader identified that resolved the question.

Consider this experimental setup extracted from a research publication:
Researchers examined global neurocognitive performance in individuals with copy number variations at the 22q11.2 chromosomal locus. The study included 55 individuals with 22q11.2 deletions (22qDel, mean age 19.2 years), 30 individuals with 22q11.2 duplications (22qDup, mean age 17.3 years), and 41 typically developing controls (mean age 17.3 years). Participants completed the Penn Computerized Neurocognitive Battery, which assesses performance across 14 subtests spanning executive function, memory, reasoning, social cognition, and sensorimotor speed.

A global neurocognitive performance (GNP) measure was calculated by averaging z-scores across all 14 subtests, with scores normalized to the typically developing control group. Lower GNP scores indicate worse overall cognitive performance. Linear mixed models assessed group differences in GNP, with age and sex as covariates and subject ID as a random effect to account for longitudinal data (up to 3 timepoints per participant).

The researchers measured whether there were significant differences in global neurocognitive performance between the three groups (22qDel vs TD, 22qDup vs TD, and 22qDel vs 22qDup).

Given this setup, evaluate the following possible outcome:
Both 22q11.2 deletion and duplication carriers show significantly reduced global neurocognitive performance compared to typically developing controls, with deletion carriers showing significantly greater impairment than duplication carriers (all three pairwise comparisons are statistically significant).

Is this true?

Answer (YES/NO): NO